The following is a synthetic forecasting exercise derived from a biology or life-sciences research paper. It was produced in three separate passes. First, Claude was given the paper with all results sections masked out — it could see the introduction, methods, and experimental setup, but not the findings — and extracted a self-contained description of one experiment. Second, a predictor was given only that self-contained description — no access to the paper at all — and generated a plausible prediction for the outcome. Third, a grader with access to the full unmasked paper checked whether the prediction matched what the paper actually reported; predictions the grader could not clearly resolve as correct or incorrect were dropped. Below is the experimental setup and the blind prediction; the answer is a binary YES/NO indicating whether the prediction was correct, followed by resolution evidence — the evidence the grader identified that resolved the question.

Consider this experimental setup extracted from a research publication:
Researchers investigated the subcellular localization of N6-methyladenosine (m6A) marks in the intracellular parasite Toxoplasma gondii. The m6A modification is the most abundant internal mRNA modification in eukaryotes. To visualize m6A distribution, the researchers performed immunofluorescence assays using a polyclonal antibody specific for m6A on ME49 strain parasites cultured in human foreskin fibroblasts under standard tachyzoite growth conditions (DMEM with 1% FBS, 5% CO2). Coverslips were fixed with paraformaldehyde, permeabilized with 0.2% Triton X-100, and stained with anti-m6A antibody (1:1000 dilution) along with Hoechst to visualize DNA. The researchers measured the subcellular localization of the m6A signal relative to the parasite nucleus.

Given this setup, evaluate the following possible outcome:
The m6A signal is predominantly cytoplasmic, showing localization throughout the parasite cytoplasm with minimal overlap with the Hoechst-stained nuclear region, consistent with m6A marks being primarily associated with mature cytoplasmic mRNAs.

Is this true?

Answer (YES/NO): YES